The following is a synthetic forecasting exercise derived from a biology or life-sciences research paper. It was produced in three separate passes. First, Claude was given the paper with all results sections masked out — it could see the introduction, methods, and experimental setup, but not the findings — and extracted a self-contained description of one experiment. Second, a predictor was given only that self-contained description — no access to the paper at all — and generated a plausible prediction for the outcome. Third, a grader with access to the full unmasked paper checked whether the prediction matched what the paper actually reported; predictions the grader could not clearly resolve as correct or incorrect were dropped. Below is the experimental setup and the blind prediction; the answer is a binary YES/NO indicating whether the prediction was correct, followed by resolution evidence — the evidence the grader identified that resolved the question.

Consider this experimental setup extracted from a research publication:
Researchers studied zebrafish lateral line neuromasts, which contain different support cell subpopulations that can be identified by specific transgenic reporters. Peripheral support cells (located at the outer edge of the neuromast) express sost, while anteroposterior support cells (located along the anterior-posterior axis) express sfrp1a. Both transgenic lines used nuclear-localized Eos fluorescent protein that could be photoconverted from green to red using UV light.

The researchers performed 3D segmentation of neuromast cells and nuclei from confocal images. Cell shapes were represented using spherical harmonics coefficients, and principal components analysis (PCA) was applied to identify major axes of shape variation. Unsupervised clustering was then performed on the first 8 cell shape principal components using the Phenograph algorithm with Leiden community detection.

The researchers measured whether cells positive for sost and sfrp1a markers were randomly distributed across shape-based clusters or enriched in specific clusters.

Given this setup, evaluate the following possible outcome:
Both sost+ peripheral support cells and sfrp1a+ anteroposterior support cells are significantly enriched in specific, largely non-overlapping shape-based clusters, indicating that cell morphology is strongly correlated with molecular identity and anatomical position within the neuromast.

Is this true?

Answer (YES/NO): YES